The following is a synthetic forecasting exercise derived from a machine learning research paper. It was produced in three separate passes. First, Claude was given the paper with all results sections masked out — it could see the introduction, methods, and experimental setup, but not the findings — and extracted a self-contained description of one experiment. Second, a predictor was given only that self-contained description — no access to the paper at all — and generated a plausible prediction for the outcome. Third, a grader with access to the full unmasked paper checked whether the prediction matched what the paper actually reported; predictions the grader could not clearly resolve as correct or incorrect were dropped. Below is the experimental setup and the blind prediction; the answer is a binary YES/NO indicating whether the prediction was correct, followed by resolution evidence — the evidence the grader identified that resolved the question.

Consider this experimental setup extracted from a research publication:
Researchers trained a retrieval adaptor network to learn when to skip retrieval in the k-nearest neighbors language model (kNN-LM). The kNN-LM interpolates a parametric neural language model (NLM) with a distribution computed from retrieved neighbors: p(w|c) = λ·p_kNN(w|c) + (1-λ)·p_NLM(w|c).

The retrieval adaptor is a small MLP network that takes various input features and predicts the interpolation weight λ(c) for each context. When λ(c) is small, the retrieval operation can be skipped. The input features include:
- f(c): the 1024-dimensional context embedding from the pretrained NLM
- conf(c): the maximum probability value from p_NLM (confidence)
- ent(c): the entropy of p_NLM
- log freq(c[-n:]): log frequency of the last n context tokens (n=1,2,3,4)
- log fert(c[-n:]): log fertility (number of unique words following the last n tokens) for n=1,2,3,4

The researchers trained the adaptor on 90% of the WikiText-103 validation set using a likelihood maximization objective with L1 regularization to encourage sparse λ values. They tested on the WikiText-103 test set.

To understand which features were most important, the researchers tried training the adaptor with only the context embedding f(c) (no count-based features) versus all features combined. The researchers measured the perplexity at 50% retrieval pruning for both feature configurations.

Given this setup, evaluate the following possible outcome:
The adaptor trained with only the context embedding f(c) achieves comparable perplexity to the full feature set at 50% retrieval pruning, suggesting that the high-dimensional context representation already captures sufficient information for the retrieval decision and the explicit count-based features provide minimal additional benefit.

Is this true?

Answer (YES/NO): NO